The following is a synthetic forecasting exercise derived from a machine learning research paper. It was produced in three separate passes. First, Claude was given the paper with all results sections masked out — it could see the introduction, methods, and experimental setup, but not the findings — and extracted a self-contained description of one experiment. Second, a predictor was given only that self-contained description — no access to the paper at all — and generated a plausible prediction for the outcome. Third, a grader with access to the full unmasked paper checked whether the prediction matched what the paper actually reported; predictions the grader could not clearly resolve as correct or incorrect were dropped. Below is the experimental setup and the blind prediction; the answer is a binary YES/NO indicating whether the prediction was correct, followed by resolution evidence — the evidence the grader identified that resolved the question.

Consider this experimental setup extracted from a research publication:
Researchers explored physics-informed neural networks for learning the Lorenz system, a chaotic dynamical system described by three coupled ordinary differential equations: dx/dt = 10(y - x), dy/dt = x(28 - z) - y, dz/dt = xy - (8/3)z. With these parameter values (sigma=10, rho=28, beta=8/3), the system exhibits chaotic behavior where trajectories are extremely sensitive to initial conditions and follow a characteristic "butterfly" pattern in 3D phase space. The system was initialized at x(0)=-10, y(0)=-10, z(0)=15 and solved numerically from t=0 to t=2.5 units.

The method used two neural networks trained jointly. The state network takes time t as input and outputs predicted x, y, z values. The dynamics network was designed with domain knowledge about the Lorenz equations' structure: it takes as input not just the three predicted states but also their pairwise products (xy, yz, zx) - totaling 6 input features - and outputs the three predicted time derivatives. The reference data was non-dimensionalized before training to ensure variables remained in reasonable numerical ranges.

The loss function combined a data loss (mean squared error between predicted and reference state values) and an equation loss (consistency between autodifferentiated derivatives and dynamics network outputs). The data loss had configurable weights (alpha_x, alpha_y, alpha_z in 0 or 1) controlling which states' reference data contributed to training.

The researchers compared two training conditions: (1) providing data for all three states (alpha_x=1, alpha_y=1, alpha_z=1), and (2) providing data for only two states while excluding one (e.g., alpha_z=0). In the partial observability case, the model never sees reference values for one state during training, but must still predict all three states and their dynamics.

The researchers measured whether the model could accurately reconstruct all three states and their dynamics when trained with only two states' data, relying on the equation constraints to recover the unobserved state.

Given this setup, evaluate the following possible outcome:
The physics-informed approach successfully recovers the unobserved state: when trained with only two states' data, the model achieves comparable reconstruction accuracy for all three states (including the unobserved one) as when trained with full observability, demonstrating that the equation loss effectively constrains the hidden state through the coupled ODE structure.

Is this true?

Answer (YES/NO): NO